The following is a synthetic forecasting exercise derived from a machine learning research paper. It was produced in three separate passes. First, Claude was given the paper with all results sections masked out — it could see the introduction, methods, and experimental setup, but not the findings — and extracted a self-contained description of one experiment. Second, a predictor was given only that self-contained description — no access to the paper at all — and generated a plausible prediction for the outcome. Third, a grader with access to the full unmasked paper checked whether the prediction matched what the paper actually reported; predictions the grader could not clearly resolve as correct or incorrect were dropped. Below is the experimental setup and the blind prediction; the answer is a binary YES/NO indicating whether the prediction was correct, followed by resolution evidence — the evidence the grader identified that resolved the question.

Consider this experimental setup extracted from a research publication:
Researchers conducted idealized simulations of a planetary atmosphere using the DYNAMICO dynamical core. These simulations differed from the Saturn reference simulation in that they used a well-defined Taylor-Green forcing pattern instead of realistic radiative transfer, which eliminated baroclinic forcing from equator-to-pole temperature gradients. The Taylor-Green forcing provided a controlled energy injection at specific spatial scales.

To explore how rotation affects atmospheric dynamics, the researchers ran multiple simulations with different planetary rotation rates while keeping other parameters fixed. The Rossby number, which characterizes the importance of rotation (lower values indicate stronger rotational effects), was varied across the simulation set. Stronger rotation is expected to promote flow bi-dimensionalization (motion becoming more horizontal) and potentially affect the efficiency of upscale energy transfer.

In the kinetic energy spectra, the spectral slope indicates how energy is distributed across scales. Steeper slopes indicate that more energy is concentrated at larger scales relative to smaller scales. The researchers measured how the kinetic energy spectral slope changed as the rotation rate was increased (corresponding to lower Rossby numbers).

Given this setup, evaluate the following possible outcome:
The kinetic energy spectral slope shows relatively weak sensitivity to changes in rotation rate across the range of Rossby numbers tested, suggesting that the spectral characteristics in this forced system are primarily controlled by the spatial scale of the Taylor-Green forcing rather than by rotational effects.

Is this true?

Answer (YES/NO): NO